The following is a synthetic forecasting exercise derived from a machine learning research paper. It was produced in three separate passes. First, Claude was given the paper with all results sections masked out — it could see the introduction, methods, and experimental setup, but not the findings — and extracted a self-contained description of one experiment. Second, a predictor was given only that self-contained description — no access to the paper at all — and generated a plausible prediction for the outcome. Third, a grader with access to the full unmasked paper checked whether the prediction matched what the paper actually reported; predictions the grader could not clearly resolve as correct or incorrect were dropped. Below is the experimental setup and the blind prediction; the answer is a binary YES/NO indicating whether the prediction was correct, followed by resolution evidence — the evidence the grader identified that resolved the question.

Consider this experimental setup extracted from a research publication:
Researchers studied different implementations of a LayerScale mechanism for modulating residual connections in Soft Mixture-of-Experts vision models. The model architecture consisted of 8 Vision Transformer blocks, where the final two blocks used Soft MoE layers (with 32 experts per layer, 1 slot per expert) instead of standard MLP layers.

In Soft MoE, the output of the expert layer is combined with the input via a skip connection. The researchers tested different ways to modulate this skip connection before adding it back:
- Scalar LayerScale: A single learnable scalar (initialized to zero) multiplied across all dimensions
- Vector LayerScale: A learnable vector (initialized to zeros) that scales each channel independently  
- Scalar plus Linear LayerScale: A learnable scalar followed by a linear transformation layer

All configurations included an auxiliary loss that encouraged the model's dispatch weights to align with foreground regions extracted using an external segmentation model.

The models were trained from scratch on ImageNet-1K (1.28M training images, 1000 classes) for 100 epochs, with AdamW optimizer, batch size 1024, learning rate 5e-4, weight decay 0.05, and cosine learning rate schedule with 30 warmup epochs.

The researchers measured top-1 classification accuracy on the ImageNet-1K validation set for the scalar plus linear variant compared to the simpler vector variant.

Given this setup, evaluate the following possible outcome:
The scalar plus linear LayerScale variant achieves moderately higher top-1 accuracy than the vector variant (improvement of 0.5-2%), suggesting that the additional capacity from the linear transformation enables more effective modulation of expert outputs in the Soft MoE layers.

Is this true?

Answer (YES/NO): NO